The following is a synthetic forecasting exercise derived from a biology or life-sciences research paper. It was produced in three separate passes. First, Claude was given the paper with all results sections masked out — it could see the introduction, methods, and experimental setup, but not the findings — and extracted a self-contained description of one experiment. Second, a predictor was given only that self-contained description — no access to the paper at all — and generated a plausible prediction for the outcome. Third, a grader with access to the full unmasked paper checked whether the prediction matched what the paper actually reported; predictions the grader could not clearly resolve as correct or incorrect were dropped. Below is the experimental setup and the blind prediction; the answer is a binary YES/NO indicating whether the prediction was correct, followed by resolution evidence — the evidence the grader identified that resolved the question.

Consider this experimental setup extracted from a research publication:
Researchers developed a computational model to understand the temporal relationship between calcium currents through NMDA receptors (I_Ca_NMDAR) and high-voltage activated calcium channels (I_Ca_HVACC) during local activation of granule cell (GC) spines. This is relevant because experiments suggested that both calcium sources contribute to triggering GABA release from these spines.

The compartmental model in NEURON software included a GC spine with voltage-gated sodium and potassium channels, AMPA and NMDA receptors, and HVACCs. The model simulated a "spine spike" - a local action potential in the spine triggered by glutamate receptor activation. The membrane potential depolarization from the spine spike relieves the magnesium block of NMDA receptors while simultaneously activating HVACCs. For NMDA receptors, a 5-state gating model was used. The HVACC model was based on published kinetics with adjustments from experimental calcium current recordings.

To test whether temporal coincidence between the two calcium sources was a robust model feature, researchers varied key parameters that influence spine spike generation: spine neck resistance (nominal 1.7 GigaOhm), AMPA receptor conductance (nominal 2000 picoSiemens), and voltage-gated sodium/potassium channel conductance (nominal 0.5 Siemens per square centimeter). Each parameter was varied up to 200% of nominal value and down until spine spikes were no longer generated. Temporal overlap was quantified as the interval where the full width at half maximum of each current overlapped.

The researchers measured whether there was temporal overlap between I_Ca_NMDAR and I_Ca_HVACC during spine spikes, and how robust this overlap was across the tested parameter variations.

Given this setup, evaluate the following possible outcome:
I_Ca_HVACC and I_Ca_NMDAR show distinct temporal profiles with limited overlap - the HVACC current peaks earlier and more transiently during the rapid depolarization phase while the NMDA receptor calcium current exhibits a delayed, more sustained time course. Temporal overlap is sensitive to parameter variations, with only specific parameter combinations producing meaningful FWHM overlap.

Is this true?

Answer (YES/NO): NO